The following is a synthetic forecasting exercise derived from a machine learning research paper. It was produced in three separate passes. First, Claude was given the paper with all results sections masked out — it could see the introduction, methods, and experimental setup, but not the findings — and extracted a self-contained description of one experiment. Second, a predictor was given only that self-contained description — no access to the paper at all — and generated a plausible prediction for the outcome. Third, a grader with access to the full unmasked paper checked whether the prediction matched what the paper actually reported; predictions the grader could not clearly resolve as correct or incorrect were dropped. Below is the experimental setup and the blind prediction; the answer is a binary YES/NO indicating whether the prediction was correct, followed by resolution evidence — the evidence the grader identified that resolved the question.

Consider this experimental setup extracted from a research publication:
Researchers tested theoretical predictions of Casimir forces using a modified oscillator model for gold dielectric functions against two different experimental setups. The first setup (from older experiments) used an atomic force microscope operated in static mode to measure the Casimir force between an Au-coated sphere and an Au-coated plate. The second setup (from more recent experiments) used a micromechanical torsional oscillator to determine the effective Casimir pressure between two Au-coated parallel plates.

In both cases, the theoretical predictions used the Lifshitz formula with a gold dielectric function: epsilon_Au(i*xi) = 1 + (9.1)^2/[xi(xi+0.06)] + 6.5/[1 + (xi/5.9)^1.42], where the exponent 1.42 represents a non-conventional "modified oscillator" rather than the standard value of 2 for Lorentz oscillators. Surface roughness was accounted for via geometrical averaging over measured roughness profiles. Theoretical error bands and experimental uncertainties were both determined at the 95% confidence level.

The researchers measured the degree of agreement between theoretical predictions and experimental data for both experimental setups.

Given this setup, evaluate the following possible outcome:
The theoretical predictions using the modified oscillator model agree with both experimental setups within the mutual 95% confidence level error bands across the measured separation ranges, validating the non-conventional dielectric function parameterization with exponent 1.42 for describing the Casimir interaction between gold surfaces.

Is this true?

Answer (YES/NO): NO